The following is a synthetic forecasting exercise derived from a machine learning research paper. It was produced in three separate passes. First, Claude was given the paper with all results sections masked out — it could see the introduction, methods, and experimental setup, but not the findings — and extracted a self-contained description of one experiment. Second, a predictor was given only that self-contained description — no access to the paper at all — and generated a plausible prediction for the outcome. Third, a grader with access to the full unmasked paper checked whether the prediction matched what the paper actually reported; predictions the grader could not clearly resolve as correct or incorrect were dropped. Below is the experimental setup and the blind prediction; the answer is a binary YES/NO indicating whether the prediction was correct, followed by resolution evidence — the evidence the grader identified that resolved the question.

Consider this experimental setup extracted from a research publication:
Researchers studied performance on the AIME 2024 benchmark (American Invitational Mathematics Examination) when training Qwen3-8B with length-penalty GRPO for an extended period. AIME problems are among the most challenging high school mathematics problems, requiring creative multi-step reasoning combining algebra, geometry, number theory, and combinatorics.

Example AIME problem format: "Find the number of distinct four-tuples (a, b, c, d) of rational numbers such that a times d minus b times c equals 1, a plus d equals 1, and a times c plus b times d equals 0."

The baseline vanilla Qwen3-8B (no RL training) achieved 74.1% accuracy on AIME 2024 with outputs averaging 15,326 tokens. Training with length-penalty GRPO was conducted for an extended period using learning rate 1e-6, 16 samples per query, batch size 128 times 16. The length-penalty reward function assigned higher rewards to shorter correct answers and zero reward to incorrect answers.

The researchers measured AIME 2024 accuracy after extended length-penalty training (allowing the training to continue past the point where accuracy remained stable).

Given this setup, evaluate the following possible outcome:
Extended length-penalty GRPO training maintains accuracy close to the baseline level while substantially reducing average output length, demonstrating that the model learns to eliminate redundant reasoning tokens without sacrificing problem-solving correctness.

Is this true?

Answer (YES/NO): NO